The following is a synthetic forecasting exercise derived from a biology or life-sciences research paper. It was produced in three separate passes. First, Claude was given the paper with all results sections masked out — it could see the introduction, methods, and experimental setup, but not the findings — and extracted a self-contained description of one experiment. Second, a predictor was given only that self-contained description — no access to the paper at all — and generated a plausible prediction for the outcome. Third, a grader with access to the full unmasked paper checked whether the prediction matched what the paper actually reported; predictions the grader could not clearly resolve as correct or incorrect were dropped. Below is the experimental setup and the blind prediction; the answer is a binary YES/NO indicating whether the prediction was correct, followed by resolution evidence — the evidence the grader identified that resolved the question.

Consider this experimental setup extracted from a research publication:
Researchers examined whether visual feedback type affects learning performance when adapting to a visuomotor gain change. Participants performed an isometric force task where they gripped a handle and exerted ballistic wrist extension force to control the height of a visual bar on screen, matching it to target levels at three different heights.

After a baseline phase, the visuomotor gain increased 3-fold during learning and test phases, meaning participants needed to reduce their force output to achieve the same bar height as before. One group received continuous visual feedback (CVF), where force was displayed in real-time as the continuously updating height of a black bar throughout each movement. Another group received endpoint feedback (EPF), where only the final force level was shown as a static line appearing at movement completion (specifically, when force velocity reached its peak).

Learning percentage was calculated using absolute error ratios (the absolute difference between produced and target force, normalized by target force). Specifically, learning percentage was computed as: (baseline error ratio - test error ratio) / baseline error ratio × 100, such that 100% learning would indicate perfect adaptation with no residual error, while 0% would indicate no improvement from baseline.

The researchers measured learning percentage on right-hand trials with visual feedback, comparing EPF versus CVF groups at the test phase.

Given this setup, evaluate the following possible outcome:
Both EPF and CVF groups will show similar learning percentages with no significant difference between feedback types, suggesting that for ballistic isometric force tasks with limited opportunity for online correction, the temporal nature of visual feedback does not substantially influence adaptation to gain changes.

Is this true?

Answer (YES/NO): YES